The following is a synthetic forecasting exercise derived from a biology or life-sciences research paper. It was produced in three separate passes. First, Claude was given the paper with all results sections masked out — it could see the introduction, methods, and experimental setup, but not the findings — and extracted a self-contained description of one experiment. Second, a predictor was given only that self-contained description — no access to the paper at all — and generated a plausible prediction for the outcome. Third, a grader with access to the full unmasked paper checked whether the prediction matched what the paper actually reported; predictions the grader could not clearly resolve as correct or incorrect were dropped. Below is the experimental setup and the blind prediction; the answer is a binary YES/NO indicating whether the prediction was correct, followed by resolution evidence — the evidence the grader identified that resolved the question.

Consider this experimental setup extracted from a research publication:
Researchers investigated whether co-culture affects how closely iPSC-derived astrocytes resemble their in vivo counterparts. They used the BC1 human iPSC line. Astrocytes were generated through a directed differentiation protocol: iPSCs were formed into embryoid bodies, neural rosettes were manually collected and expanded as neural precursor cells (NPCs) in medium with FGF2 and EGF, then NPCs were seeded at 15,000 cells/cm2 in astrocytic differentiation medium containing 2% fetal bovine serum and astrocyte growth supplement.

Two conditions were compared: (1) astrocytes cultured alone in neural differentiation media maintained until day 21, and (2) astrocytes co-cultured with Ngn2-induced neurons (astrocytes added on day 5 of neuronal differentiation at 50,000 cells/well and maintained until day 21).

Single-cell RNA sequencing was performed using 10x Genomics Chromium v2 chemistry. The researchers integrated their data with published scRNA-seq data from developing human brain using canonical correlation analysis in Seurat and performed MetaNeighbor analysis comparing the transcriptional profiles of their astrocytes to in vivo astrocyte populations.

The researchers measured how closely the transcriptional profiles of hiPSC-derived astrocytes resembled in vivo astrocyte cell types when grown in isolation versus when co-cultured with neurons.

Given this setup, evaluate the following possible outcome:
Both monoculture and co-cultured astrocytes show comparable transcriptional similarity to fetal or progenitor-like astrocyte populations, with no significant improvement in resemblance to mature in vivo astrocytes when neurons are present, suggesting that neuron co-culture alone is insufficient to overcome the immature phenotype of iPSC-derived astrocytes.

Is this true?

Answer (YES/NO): NO